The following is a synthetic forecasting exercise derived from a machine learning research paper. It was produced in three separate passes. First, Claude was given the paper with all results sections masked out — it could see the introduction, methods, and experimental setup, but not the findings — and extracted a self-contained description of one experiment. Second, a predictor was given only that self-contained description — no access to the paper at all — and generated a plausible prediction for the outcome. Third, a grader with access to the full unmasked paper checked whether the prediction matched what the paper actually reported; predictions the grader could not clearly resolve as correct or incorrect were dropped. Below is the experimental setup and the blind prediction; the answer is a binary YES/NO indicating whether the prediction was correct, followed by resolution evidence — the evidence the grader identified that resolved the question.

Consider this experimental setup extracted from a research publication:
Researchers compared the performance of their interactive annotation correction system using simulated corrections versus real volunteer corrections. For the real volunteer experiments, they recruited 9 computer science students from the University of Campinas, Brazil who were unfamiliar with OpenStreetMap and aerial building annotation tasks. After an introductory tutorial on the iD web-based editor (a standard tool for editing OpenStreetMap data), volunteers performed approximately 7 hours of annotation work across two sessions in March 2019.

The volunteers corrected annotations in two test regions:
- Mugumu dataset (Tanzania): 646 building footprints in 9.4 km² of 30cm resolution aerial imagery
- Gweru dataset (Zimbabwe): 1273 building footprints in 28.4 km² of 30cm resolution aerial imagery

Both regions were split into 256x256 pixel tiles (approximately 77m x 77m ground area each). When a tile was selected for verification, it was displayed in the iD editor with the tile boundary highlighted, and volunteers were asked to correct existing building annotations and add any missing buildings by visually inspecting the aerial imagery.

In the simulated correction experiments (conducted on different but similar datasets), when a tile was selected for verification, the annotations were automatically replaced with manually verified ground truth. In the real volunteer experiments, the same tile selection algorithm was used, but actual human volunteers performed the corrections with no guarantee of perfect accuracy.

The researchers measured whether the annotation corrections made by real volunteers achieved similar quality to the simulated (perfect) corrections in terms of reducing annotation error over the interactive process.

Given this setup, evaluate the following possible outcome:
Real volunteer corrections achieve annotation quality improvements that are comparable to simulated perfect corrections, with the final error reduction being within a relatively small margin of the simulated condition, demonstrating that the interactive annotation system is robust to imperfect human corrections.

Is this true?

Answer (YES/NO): YES